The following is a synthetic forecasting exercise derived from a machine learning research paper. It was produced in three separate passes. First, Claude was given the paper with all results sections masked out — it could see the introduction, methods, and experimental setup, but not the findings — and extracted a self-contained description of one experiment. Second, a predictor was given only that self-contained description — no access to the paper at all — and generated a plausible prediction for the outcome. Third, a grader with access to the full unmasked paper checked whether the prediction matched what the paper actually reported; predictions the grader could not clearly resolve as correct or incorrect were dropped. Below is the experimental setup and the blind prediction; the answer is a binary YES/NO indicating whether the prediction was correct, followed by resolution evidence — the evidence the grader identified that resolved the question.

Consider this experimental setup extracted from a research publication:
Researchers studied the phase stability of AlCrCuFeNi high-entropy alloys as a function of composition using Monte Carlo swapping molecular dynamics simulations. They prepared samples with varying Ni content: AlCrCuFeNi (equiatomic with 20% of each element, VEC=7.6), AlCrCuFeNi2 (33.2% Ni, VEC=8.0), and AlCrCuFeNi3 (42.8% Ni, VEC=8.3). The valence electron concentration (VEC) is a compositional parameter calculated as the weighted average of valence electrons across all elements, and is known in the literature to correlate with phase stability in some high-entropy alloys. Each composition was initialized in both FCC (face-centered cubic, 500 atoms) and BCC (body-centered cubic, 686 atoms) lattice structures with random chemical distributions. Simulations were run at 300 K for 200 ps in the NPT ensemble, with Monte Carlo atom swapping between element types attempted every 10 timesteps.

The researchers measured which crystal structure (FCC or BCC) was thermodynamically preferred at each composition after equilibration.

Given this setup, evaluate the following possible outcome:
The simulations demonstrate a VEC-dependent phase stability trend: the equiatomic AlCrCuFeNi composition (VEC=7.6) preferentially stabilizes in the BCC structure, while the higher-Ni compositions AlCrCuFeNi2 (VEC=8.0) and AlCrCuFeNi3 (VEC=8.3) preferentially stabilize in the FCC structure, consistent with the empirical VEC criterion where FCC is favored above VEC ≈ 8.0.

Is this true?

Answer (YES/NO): YES